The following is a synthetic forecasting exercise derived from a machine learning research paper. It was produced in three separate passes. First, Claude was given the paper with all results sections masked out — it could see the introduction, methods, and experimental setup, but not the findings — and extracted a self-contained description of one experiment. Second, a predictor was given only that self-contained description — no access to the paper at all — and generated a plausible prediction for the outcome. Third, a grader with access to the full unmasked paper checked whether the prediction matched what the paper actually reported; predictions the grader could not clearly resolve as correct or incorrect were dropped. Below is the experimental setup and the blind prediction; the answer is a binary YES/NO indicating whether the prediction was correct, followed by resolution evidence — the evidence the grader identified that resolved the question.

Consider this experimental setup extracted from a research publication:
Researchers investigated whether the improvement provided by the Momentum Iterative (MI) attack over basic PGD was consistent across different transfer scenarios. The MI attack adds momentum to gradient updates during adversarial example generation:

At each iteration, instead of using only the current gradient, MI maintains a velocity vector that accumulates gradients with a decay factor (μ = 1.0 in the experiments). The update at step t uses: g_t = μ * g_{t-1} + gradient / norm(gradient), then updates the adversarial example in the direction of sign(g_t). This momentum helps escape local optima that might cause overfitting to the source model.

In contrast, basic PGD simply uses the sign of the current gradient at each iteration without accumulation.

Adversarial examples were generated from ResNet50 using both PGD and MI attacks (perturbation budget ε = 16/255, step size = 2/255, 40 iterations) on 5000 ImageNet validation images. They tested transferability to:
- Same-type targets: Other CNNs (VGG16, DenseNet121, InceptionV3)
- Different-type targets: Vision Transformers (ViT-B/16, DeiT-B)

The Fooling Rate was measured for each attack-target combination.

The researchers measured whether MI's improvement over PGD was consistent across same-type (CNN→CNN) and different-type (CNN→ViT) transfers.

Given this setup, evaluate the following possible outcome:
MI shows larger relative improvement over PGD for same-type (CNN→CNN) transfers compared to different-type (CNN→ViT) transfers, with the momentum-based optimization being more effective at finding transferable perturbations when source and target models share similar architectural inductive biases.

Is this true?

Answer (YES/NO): NO